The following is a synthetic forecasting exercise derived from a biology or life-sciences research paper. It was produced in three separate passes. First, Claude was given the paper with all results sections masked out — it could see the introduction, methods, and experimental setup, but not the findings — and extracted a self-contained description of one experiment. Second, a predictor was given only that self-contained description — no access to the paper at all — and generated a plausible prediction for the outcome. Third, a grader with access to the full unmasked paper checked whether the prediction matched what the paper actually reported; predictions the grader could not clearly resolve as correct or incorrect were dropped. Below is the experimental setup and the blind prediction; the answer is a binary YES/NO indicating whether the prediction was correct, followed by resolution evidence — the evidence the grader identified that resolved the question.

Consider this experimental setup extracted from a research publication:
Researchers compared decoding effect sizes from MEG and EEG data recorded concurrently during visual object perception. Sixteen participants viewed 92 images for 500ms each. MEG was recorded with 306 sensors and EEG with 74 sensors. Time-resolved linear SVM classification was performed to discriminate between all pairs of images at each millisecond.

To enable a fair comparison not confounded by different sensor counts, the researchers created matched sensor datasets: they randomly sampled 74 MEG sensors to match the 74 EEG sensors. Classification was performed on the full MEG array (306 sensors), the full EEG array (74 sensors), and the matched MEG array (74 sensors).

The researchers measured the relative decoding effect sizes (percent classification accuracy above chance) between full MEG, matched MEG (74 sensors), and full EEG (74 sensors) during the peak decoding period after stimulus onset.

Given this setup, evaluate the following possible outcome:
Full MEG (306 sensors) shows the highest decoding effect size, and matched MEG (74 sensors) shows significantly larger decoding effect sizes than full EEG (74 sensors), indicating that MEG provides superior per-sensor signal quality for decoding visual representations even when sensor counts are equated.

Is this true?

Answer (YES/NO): YES